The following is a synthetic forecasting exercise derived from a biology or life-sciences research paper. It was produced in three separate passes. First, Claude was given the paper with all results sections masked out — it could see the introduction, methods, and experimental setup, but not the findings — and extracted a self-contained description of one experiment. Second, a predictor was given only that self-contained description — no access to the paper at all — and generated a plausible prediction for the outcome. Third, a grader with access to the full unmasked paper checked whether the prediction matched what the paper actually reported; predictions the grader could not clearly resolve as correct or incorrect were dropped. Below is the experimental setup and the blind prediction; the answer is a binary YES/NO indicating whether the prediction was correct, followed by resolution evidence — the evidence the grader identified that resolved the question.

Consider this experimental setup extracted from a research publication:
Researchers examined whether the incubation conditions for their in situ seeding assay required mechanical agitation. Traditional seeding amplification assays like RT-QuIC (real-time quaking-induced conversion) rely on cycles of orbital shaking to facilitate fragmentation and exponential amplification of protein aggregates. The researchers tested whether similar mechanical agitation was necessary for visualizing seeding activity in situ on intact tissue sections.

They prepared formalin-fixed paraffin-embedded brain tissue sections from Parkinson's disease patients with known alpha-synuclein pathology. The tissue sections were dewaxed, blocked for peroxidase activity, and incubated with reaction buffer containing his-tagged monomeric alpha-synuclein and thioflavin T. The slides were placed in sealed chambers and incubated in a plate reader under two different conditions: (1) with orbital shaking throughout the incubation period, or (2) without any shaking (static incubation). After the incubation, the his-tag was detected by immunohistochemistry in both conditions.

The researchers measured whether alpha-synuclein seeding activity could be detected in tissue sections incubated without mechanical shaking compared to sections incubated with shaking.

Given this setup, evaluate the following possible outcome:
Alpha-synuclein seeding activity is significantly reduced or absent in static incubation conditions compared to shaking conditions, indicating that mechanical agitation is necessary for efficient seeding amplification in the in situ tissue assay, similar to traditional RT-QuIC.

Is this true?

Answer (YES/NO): NO